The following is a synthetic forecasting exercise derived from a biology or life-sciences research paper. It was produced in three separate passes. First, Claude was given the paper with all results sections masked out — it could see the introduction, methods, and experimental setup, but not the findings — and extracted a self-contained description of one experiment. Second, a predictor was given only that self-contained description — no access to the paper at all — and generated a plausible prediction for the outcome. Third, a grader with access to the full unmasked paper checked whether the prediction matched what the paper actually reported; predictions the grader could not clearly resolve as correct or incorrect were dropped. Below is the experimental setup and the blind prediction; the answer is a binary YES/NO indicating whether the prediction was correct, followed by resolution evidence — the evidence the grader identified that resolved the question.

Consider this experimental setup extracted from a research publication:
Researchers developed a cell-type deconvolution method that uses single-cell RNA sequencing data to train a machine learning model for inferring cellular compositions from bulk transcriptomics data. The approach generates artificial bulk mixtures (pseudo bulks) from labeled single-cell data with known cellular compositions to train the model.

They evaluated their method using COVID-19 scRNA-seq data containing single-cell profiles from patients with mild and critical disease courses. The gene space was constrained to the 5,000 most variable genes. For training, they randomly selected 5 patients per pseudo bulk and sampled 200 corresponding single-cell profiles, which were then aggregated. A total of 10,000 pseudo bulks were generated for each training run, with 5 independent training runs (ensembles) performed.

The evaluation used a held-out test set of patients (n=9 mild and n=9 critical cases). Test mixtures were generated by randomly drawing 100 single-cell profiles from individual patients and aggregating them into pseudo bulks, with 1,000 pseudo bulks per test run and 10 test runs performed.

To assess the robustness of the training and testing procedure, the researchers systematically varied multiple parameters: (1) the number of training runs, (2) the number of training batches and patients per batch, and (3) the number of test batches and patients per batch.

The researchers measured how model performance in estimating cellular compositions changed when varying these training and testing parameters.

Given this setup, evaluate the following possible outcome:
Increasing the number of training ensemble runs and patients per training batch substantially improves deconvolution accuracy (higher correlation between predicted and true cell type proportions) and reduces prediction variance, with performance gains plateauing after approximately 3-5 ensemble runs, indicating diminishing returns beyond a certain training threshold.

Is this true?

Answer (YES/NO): NO